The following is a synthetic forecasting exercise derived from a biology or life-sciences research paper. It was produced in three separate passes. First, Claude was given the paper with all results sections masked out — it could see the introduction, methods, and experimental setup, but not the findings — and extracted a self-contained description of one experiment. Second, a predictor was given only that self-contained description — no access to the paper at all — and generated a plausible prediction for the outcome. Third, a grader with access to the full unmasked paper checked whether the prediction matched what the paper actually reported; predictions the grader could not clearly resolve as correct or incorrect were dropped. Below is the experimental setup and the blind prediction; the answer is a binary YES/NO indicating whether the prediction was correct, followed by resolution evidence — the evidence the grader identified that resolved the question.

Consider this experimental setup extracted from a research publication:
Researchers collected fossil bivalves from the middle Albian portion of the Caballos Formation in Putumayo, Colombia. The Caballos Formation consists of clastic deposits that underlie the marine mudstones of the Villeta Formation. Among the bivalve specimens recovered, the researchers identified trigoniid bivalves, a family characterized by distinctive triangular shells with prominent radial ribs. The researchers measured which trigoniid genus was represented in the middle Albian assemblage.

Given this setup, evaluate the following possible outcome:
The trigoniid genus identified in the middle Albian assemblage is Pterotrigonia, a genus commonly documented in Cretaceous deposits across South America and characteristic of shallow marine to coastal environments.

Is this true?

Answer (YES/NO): NO